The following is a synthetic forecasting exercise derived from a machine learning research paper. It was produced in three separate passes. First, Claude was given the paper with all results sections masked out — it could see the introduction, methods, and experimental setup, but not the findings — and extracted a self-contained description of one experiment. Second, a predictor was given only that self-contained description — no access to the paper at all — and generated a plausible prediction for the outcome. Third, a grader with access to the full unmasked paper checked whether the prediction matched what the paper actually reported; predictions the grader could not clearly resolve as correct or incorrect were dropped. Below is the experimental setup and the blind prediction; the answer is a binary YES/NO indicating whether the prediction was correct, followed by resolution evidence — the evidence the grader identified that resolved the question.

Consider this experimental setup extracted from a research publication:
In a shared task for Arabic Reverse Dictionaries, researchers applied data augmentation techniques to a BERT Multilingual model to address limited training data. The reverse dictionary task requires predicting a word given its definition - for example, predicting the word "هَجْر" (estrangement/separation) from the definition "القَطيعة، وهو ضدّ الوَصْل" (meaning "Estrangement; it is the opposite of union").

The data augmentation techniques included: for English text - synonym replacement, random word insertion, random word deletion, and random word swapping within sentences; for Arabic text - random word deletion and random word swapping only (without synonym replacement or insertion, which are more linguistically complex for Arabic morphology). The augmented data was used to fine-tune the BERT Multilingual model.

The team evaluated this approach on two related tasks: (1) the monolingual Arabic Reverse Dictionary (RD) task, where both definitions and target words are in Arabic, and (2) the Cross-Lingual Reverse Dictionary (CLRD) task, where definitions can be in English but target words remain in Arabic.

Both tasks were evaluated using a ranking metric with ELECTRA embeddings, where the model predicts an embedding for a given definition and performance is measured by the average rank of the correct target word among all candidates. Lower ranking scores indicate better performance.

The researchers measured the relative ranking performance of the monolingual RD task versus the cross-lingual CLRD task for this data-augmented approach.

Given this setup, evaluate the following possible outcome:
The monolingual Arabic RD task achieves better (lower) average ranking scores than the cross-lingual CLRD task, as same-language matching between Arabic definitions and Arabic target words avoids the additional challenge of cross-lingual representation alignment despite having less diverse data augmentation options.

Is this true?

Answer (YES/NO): NO